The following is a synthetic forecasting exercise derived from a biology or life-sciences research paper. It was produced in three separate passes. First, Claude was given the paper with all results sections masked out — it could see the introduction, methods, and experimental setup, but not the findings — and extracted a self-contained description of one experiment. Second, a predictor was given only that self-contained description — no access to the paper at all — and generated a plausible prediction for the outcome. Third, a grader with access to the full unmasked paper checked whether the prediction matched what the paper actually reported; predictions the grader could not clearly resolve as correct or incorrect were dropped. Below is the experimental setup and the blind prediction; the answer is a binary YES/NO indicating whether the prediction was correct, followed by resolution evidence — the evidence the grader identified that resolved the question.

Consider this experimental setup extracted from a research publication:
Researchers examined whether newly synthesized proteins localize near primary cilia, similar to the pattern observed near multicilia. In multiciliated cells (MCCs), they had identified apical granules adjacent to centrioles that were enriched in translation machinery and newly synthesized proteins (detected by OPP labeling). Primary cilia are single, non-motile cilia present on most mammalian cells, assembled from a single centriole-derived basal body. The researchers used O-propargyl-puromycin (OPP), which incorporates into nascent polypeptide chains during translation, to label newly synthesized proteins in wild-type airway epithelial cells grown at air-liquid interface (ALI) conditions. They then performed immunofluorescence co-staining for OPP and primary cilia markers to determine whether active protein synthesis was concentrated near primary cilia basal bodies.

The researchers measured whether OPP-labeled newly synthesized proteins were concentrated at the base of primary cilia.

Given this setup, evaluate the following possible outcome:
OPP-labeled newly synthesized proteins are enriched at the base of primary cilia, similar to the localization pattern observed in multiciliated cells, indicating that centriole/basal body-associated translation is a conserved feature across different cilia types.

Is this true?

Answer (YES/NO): YES